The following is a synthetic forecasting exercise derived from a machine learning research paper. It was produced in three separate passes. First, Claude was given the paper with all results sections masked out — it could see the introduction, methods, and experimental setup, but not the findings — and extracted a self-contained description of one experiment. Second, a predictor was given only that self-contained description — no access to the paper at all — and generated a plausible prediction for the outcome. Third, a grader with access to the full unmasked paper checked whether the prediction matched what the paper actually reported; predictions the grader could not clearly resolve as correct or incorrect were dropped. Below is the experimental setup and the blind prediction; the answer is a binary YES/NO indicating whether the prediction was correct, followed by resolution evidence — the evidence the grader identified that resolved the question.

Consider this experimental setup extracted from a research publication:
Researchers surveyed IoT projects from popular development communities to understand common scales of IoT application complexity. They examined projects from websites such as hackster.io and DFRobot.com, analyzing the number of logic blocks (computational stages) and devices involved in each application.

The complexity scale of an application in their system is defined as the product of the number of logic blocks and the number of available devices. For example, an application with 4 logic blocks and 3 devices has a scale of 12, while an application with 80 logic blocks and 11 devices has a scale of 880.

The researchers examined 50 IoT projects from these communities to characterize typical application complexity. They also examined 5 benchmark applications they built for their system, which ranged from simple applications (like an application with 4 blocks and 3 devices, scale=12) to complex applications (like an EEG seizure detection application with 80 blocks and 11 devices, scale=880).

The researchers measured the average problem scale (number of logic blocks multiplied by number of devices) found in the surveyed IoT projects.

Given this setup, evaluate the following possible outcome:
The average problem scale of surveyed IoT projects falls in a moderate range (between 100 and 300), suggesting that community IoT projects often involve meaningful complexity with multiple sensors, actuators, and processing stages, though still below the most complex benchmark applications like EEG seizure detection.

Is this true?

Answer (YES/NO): YES